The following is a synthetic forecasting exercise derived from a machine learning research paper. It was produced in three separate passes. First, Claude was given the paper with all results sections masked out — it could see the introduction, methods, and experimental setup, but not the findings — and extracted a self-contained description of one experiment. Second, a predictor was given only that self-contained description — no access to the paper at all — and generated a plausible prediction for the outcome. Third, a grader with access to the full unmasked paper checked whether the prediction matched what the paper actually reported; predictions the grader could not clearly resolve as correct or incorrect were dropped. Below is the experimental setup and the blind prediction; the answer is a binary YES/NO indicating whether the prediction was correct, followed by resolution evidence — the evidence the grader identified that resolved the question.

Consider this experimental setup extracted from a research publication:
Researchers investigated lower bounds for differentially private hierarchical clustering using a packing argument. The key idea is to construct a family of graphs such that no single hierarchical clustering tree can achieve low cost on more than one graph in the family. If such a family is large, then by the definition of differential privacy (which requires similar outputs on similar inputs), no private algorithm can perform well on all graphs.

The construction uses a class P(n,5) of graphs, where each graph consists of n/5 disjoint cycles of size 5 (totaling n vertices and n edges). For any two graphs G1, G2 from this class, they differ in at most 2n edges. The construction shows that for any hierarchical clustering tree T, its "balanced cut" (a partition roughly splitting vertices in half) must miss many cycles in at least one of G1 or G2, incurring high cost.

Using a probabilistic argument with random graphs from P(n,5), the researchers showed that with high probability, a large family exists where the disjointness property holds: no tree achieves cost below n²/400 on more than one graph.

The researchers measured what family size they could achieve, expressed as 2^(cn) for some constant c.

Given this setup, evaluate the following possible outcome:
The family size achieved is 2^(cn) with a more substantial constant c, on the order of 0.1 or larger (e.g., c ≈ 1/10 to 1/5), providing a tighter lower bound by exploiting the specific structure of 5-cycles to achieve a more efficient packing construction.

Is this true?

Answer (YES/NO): YES